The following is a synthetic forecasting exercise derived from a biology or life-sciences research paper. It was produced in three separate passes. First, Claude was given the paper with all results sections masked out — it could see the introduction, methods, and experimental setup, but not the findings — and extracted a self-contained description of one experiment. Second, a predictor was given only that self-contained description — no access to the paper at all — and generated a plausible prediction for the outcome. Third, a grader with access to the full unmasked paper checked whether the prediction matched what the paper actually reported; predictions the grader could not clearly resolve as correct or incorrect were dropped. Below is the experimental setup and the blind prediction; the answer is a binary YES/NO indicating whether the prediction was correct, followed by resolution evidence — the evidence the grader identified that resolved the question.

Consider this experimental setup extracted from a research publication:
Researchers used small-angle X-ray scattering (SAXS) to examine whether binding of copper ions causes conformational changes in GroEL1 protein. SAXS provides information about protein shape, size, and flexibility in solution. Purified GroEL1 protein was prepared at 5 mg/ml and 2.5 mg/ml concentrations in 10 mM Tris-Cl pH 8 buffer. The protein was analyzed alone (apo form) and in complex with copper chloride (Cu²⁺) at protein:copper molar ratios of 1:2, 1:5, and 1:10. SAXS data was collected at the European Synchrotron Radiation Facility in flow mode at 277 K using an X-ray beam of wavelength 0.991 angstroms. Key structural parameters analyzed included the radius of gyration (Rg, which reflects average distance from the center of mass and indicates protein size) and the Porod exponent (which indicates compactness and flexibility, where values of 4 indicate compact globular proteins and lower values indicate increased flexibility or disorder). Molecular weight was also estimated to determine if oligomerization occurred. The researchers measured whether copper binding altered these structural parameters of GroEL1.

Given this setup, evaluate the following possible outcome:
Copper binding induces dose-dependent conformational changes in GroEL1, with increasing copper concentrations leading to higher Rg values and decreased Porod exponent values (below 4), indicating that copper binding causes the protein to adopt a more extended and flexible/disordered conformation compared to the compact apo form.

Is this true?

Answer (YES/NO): YES